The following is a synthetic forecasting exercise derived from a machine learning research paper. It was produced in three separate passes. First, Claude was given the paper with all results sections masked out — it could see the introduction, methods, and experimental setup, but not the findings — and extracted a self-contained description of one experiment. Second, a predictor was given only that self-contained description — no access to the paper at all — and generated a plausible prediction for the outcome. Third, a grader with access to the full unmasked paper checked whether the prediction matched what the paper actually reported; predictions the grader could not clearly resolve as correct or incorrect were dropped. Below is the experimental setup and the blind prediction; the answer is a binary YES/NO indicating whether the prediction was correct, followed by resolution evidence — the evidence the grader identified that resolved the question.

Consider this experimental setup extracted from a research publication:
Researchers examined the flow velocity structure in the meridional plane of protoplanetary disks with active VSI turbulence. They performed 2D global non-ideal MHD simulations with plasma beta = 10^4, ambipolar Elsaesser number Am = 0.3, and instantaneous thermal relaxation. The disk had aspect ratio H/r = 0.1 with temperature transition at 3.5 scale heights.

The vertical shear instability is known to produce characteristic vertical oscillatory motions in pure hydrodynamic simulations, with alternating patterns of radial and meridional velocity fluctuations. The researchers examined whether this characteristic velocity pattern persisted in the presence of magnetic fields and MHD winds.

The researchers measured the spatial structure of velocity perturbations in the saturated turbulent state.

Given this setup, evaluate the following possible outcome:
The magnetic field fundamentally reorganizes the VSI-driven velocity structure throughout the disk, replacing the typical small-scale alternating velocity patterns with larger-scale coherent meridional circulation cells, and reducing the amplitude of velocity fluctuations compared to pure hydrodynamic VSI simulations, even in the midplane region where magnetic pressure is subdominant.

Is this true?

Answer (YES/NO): NO